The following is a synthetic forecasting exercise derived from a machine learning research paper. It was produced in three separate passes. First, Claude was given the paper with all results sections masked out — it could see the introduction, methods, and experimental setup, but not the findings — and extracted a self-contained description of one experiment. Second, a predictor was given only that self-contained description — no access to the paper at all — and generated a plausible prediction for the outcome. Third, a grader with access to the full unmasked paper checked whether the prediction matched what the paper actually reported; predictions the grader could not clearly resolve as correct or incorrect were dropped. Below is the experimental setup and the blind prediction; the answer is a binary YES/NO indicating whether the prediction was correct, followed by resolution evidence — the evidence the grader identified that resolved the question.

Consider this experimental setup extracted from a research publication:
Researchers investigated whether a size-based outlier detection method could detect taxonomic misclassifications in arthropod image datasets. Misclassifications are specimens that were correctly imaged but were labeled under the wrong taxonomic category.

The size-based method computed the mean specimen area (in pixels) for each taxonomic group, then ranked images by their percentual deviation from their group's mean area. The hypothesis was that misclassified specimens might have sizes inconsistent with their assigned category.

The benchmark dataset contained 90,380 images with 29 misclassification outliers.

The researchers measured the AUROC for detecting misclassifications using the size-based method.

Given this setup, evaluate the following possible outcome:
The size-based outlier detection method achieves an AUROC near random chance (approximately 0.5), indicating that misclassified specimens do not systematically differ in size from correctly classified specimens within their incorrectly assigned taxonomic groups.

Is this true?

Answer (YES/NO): NO